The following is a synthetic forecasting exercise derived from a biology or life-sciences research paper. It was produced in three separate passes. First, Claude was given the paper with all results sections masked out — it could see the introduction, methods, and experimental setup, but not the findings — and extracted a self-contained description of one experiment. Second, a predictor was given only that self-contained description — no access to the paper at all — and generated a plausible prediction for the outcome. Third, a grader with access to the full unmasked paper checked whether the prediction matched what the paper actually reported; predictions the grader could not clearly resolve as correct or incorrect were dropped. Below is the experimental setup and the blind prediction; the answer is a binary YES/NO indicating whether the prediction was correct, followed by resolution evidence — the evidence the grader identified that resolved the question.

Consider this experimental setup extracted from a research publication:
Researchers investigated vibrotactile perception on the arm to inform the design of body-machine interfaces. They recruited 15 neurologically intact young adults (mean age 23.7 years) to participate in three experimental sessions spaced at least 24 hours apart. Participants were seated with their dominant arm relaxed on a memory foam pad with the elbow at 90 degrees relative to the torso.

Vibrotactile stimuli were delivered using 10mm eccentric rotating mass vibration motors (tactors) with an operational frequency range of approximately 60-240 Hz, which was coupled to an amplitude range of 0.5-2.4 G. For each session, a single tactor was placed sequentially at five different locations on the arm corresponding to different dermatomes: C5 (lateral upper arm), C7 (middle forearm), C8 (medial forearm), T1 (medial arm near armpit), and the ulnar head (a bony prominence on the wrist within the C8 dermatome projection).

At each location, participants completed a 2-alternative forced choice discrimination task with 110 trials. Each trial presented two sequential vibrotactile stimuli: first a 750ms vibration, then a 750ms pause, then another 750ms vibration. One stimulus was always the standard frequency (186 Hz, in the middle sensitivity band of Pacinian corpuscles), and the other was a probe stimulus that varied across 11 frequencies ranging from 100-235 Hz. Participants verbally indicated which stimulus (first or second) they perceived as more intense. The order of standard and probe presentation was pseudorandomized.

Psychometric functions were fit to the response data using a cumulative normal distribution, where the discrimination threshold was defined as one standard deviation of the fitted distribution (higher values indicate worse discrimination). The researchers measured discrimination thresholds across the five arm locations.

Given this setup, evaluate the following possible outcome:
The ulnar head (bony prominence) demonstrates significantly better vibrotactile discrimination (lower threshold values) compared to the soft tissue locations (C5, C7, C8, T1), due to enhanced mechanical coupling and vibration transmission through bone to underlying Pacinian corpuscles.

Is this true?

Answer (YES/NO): NO